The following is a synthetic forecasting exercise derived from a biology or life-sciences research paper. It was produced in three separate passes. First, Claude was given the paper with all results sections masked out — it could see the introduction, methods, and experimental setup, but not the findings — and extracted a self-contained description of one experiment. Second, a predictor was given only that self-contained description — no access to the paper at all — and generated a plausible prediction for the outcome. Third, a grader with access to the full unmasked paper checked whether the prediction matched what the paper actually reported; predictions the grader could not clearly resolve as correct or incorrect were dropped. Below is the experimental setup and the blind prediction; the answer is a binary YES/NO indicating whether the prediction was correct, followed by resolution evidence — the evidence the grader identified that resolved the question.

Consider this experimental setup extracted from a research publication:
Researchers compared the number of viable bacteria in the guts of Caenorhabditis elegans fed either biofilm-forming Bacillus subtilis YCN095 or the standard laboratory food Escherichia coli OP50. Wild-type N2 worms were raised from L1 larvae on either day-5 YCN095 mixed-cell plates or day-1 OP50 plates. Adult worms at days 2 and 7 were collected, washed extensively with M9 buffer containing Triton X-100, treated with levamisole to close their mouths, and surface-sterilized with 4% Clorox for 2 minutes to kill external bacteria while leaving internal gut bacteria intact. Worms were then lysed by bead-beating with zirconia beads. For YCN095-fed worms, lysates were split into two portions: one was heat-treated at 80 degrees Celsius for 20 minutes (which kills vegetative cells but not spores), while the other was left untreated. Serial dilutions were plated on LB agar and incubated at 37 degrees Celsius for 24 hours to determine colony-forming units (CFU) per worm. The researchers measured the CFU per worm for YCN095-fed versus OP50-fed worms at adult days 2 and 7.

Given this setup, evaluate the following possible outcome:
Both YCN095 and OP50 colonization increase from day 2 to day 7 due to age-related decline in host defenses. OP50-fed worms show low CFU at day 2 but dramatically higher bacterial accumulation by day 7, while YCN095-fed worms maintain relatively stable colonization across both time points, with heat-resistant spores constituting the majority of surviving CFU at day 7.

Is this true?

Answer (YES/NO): NO